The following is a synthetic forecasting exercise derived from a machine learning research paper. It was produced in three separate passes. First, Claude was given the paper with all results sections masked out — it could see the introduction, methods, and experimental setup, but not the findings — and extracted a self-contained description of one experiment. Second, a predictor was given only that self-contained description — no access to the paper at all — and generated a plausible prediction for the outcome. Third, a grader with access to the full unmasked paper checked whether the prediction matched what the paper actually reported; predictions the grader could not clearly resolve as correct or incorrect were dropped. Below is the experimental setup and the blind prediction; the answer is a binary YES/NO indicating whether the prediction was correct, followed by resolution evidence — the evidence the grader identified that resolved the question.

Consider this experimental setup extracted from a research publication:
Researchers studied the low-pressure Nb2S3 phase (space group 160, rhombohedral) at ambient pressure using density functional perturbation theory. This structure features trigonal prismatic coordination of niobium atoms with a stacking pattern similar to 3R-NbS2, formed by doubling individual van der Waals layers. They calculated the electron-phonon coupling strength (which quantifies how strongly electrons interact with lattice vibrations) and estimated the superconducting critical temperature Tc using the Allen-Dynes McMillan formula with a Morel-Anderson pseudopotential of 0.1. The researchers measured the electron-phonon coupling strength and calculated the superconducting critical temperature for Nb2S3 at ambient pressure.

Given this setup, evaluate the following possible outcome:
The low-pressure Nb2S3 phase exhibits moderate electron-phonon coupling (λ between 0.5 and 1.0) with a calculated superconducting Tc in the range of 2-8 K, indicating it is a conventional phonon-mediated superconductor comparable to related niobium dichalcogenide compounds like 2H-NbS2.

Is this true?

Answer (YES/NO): NO